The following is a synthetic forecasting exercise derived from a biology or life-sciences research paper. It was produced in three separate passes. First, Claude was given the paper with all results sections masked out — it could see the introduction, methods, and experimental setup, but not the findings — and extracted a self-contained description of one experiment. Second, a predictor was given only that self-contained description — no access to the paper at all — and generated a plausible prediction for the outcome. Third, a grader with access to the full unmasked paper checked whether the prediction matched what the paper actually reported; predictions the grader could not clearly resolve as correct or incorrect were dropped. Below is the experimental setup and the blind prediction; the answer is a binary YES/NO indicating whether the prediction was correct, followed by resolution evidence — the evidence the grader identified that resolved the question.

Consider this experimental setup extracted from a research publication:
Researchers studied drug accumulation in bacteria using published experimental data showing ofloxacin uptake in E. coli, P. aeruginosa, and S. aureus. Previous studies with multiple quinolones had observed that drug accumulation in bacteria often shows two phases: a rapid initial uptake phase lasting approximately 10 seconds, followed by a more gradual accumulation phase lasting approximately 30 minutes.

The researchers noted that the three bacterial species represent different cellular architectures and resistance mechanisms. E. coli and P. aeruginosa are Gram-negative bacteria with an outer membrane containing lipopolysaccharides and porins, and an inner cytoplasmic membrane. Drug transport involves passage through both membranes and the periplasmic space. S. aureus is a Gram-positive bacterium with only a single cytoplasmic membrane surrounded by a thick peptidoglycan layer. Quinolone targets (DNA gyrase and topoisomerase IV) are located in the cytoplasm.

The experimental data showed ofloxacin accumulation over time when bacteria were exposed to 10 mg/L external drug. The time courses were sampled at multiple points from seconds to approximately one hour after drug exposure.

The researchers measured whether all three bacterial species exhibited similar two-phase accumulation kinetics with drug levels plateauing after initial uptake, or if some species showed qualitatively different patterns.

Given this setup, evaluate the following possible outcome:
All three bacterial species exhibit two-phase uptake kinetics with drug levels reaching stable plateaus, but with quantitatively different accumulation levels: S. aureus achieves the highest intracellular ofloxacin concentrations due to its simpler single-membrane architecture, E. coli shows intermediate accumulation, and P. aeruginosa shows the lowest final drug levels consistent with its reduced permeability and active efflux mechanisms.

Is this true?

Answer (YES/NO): NO